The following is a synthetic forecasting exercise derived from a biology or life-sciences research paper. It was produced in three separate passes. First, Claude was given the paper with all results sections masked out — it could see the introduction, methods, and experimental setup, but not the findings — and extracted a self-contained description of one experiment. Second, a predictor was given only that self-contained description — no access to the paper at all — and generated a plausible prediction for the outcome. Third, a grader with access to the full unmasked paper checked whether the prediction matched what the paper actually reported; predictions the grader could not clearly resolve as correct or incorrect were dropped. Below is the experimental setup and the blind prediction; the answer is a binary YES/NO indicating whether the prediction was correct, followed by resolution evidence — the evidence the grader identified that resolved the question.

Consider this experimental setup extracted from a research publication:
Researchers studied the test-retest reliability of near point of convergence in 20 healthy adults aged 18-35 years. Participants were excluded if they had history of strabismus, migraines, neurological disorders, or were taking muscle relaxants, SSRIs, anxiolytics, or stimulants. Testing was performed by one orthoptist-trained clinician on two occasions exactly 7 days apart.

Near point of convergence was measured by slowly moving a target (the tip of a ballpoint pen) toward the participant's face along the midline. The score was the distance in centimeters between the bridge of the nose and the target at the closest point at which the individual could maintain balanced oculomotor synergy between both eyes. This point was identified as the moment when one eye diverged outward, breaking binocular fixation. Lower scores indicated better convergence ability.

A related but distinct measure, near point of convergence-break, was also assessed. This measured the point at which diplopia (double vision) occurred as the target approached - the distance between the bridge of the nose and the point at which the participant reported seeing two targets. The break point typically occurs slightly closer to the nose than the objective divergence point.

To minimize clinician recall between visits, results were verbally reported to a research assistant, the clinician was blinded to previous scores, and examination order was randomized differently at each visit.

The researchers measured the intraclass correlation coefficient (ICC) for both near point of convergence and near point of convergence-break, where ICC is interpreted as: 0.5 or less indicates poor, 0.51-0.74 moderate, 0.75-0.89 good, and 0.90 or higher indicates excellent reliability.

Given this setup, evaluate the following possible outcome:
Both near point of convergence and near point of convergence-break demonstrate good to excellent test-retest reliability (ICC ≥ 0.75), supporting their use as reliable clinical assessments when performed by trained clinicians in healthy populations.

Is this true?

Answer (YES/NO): NO